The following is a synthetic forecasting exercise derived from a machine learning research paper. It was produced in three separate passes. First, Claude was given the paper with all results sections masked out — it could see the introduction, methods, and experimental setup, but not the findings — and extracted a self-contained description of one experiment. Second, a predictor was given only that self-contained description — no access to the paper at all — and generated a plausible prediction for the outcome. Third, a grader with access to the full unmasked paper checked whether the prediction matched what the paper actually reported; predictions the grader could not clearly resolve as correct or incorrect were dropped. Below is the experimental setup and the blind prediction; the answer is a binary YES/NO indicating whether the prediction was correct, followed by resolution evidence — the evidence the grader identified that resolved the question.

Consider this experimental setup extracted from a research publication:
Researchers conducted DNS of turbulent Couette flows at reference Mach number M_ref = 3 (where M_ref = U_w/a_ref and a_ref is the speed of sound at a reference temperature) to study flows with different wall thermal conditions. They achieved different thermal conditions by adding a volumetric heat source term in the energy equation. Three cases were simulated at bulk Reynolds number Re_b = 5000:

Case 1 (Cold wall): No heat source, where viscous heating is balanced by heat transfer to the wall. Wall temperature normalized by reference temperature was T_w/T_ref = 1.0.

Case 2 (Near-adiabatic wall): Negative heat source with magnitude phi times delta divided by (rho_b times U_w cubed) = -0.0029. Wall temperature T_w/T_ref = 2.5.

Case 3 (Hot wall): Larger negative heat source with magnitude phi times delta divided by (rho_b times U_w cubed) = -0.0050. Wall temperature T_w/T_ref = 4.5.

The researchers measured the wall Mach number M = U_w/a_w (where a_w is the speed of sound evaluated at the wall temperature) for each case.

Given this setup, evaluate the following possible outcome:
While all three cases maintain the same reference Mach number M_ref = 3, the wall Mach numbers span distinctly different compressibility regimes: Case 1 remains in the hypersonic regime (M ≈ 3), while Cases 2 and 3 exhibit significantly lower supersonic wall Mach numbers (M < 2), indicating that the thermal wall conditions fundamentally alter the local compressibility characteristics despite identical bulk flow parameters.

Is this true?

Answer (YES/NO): NO